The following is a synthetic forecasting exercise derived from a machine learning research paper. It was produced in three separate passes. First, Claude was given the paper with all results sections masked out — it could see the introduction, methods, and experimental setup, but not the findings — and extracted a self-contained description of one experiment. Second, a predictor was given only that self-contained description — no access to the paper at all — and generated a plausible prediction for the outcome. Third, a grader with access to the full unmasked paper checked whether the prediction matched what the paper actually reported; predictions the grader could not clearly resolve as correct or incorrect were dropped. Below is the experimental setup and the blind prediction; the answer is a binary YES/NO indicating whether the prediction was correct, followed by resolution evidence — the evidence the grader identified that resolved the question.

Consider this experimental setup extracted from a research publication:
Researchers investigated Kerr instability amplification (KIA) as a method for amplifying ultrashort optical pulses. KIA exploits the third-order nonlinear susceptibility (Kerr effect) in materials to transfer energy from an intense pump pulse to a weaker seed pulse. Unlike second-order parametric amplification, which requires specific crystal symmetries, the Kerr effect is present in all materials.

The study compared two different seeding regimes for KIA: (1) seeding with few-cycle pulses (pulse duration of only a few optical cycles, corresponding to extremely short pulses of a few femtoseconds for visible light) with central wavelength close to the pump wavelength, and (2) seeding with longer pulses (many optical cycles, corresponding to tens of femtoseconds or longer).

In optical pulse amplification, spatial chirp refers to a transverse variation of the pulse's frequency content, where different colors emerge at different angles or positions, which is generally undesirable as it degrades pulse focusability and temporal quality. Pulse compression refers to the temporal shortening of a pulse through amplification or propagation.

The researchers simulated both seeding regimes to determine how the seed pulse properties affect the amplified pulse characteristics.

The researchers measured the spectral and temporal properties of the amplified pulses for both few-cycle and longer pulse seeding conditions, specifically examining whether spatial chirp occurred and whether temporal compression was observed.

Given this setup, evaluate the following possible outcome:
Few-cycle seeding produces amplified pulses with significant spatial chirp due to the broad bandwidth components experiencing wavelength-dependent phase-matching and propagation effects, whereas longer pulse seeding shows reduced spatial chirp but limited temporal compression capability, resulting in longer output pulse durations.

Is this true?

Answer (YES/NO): NO